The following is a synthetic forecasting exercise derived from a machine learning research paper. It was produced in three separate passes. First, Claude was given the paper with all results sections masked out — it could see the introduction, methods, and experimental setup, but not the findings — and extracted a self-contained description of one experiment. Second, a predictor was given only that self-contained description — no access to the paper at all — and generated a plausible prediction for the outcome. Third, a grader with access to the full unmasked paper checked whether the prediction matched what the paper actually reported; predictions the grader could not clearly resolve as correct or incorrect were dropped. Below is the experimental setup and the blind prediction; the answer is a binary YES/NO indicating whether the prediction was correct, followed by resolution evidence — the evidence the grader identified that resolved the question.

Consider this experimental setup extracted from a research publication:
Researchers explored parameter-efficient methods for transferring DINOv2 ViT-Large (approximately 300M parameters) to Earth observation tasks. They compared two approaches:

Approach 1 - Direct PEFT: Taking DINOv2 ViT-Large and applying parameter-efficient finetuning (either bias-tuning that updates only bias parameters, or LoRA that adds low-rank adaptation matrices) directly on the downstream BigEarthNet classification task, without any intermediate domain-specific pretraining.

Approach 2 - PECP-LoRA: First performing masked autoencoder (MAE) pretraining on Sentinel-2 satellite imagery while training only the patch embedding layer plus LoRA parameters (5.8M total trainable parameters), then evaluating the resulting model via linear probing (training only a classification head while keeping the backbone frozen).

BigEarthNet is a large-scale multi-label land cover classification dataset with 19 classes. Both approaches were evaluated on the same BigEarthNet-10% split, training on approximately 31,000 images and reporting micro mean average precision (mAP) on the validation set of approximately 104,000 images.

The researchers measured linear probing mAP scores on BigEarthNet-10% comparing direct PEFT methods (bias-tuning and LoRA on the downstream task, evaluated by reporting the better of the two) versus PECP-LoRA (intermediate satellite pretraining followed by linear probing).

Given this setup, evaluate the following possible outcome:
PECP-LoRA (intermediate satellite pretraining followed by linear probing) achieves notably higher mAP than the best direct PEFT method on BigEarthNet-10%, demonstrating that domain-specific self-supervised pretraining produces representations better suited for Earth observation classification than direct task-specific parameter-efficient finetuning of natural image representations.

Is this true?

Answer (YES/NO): YES